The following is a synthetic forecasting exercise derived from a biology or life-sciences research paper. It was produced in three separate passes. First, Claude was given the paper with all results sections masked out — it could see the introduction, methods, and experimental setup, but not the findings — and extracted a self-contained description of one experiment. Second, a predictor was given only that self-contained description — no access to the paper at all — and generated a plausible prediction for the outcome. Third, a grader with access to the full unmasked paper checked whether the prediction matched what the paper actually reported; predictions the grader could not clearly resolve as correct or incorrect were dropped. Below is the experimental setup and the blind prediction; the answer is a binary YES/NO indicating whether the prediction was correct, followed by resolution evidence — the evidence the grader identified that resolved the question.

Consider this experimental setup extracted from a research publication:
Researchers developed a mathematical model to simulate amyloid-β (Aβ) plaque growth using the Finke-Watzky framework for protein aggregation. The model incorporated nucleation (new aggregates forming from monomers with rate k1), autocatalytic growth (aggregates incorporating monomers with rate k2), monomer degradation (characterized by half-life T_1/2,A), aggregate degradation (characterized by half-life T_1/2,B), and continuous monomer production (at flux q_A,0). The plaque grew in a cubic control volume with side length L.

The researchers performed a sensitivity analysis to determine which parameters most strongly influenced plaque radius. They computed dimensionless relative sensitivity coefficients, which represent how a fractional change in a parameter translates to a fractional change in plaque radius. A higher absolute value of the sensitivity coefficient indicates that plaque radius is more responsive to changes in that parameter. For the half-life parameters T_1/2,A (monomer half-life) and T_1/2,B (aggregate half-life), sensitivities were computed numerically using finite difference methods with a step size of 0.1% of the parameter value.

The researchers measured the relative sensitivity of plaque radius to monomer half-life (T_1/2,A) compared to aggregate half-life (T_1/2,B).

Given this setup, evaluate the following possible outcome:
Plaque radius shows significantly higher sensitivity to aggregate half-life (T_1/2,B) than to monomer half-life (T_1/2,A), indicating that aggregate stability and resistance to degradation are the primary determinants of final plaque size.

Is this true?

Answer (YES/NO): NO